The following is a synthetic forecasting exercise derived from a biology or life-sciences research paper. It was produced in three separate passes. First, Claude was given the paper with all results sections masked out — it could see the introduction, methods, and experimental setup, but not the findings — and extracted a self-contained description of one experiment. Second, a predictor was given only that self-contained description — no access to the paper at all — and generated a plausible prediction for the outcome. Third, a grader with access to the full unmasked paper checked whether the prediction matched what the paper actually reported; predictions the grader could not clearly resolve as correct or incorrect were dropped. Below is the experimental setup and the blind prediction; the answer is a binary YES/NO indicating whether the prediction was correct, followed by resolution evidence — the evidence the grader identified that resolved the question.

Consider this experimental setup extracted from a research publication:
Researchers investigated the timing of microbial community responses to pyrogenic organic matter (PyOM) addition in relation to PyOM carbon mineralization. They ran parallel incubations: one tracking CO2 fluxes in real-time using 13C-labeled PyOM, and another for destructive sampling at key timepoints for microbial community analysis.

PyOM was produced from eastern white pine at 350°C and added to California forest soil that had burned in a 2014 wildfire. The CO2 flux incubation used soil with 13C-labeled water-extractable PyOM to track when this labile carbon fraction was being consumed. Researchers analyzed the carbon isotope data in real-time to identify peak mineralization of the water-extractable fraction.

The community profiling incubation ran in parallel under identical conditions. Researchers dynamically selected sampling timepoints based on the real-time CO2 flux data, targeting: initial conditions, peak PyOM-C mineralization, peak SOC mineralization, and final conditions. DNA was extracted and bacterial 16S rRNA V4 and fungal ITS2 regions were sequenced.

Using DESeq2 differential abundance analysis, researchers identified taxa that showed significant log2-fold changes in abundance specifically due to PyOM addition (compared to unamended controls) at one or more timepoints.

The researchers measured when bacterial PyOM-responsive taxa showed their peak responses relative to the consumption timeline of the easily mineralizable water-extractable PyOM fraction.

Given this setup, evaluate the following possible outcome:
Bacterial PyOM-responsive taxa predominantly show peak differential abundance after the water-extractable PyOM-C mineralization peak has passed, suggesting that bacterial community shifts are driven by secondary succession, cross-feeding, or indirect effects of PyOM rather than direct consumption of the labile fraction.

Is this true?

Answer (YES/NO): NO